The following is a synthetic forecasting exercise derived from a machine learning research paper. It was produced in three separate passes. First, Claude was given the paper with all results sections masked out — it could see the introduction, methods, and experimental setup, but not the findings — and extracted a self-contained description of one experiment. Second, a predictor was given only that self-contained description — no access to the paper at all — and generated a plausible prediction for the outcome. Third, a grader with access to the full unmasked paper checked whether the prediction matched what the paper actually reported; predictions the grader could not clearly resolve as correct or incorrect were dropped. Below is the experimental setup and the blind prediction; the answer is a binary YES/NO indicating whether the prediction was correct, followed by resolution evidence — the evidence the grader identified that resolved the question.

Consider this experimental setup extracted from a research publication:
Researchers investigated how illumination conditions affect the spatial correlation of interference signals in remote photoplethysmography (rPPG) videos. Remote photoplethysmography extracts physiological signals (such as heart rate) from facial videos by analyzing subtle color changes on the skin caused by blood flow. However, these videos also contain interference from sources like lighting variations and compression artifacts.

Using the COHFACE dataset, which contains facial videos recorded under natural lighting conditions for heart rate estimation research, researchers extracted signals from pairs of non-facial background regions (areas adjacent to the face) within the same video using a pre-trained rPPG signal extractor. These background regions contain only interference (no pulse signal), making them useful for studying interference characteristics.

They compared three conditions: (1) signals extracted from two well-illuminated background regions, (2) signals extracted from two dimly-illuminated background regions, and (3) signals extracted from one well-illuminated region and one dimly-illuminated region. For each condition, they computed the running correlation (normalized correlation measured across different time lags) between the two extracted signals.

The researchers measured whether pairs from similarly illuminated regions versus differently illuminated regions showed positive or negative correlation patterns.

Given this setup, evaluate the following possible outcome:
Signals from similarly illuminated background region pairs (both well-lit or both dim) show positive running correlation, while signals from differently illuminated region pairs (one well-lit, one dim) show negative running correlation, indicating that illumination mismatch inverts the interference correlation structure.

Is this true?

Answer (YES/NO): YES